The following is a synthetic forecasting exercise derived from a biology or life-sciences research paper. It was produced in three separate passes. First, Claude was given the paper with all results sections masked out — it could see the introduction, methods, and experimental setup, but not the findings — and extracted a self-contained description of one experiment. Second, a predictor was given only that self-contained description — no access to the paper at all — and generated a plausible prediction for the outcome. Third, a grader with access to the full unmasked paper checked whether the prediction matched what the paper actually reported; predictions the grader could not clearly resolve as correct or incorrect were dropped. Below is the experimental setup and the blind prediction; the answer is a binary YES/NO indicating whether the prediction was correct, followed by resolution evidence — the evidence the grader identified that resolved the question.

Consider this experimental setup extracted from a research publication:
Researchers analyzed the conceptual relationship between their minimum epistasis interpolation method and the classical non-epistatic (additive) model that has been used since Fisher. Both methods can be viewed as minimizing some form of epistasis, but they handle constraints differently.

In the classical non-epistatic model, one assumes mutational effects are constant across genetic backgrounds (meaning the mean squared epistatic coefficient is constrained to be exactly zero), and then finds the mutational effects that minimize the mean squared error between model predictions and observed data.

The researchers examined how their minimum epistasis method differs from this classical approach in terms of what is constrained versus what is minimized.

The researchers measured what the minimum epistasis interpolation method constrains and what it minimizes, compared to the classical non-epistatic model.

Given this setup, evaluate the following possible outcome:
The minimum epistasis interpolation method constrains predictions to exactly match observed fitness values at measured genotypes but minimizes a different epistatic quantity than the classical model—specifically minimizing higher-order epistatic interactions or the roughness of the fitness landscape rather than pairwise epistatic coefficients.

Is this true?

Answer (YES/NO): NO